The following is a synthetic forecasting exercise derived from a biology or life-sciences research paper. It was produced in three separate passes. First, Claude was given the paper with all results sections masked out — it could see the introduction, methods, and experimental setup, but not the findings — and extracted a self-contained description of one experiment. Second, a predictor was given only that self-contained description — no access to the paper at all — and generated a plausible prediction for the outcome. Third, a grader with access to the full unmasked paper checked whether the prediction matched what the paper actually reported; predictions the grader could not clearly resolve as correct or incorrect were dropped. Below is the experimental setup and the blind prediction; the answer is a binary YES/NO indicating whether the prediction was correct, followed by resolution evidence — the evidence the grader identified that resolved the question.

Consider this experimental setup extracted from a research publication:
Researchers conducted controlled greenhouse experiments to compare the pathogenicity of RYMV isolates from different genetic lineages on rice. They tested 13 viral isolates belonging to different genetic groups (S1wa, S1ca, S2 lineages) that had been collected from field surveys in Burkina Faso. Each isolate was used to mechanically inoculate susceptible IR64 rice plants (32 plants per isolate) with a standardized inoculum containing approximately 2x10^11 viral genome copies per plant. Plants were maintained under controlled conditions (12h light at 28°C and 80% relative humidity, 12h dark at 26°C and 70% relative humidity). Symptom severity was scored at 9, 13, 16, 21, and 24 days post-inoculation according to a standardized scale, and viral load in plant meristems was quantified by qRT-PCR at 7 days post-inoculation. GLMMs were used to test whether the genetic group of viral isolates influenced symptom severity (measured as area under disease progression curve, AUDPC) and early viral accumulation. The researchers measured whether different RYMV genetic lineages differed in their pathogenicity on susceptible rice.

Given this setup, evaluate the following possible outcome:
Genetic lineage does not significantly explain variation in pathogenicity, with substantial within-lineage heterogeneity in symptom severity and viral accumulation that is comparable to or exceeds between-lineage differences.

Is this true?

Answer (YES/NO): YES